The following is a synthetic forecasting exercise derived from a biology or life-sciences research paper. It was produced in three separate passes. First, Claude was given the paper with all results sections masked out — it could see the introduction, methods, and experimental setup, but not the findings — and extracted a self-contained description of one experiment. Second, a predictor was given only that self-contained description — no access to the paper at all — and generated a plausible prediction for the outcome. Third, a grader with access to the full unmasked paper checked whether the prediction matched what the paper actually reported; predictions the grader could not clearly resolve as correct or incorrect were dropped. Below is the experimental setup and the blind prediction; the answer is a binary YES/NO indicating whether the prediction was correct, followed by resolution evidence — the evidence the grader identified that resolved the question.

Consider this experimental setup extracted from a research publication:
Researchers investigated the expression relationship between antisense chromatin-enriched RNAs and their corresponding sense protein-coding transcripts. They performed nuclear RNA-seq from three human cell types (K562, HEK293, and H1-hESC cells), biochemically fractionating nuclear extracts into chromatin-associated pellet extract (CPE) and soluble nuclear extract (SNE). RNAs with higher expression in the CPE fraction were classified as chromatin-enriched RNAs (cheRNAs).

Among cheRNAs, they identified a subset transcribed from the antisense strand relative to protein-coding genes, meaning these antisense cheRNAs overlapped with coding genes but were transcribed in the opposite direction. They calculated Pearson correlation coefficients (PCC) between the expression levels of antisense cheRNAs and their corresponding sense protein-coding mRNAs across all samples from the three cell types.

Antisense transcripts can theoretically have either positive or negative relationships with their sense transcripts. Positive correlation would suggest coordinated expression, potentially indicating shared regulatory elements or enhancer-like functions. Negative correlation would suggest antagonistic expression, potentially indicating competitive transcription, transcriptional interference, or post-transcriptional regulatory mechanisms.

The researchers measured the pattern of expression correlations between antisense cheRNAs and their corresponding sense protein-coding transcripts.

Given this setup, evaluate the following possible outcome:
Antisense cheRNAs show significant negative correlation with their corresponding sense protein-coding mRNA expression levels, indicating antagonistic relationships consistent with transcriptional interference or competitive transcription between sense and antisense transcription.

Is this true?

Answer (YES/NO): YES